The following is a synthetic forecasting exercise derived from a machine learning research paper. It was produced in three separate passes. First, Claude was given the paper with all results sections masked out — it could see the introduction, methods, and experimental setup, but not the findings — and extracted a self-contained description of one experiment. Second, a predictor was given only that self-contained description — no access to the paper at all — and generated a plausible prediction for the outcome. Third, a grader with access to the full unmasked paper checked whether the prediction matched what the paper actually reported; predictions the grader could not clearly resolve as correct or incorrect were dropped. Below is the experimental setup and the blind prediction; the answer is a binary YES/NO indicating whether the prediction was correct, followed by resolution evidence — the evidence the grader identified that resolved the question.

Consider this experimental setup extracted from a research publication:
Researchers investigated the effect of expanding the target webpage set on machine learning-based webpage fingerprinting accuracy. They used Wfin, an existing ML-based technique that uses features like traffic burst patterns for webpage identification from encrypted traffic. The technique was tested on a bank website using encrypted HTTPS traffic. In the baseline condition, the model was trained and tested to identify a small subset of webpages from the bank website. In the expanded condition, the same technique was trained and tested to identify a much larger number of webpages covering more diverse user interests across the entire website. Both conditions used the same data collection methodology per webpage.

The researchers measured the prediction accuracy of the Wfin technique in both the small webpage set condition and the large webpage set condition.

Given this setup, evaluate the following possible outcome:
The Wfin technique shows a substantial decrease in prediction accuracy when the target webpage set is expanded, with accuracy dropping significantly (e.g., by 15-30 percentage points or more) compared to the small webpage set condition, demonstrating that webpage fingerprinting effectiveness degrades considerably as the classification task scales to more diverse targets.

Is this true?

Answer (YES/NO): YES